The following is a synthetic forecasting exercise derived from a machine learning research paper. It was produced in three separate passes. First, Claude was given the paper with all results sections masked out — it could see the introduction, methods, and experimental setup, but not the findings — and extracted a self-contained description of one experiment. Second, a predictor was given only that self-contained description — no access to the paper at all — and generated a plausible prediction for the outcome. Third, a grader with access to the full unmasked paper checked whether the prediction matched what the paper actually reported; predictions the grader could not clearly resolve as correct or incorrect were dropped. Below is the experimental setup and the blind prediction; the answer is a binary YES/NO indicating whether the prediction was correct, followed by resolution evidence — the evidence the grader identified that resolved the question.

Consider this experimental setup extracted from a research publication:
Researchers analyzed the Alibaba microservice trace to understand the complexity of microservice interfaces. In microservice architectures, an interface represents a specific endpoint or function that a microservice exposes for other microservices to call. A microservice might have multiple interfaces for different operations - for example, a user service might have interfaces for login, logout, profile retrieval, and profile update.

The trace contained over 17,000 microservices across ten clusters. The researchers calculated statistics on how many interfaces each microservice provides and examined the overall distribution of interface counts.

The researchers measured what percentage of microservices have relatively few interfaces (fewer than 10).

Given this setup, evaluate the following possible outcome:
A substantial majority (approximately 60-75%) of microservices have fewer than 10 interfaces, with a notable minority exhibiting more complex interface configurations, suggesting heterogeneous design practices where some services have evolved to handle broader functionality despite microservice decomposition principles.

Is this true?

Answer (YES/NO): NO